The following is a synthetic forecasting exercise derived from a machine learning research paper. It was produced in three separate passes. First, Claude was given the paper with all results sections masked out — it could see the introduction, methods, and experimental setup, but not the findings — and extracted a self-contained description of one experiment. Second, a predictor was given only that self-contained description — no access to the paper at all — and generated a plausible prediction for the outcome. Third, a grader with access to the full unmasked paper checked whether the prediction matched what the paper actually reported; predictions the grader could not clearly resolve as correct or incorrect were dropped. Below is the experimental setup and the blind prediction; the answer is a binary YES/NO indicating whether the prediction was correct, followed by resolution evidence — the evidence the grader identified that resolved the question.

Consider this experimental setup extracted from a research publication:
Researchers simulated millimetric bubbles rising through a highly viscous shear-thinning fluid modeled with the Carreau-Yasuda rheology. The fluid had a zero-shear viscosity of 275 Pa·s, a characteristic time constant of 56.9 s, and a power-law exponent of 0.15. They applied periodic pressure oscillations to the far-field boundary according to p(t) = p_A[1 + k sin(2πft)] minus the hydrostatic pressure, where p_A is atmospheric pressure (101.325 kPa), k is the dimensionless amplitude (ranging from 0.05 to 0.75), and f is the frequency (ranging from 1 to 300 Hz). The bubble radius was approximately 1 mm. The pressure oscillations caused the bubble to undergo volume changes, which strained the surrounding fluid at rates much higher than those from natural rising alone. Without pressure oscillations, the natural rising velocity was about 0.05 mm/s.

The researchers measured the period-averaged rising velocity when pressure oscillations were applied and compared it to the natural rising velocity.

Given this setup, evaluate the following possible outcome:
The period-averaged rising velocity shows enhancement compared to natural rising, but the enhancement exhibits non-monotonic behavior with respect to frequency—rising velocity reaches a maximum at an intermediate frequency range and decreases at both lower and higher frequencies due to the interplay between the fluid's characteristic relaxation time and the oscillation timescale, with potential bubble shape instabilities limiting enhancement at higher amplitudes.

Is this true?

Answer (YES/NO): NO